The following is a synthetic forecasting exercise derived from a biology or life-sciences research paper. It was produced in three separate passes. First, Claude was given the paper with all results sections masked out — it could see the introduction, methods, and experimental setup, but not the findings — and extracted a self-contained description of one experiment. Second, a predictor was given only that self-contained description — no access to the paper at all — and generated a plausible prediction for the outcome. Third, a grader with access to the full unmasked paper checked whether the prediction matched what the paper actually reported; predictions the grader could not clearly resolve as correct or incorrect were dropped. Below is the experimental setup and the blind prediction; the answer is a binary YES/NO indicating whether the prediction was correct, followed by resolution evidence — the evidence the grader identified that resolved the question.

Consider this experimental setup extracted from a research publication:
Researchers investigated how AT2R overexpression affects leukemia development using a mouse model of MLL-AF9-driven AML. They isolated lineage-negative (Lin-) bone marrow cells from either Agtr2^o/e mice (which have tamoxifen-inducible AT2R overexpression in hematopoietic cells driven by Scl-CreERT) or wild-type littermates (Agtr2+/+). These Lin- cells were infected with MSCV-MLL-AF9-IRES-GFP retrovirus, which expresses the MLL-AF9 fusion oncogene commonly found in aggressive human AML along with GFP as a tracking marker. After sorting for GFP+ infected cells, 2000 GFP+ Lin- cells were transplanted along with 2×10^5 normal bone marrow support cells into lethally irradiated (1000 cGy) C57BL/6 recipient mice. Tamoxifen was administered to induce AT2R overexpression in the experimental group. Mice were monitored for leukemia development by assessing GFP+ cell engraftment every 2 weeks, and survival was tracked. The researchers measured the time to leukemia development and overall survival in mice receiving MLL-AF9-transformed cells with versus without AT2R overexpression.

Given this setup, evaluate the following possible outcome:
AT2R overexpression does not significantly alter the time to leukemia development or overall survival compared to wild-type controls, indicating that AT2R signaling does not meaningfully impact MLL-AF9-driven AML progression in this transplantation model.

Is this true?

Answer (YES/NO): NO